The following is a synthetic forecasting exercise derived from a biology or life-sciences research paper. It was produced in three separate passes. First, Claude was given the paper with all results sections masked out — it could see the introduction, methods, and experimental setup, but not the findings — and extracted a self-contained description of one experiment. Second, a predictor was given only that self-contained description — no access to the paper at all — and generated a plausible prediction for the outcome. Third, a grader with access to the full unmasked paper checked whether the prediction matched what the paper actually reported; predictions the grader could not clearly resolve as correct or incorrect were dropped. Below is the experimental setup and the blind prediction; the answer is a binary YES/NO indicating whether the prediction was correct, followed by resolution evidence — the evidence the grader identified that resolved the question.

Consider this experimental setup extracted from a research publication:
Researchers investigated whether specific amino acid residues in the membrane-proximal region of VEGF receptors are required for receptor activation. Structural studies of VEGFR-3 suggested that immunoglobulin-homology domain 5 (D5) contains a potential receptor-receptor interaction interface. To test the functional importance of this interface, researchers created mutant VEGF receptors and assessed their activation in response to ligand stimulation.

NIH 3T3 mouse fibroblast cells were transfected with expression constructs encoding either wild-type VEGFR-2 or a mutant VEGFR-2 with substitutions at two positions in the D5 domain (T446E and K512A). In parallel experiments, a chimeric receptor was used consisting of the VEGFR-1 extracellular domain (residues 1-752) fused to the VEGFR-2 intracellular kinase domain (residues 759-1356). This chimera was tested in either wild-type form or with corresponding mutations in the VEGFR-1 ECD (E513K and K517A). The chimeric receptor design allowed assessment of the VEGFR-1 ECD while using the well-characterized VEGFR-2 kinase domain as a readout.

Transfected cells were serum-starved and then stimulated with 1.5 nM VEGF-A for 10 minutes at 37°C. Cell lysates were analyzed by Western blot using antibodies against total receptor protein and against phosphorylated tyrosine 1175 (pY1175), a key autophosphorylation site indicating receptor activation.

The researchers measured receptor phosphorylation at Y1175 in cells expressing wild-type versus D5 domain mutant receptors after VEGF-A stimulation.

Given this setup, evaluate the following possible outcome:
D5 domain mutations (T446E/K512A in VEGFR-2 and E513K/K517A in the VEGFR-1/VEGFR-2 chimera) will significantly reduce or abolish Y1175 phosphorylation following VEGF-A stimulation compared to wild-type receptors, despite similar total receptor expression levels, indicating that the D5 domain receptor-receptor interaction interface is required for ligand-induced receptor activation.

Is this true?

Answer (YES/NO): YES